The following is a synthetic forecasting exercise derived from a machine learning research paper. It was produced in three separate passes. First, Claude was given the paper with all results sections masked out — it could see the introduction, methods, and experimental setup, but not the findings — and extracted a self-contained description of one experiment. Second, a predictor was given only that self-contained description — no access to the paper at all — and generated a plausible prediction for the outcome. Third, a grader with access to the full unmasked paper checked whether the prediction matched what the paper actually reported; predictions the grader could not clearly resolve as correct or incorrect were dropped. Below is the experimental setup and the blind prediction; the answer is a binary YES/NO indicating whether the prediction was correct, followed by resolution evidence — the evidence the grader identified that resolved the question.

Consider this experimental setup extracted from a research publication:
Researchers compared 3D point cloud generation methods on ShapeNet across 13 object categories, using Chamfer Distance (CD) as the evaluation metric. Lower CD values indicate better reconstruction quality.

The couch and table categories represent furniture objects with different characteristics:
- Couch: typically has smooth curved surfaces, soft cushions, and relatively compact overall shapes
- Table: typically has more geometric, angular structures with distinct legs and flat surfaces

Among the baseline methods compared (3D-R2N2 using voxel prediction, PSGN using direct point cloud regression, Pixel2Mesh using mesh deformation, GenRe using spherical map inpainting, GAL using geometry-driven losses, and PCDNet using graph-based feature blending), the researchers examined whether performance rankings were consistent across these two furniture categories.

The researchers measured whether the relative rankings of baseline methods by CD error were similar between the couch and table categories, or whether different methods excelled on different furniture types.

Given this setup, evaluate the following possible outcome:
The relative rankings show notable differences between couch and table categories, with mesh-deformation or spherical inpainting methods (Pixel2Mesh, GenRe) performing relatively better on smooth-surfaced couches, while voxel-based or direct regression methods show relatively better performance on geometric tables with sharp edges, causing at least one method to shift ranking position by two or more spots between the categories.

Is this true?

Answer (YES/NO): NO